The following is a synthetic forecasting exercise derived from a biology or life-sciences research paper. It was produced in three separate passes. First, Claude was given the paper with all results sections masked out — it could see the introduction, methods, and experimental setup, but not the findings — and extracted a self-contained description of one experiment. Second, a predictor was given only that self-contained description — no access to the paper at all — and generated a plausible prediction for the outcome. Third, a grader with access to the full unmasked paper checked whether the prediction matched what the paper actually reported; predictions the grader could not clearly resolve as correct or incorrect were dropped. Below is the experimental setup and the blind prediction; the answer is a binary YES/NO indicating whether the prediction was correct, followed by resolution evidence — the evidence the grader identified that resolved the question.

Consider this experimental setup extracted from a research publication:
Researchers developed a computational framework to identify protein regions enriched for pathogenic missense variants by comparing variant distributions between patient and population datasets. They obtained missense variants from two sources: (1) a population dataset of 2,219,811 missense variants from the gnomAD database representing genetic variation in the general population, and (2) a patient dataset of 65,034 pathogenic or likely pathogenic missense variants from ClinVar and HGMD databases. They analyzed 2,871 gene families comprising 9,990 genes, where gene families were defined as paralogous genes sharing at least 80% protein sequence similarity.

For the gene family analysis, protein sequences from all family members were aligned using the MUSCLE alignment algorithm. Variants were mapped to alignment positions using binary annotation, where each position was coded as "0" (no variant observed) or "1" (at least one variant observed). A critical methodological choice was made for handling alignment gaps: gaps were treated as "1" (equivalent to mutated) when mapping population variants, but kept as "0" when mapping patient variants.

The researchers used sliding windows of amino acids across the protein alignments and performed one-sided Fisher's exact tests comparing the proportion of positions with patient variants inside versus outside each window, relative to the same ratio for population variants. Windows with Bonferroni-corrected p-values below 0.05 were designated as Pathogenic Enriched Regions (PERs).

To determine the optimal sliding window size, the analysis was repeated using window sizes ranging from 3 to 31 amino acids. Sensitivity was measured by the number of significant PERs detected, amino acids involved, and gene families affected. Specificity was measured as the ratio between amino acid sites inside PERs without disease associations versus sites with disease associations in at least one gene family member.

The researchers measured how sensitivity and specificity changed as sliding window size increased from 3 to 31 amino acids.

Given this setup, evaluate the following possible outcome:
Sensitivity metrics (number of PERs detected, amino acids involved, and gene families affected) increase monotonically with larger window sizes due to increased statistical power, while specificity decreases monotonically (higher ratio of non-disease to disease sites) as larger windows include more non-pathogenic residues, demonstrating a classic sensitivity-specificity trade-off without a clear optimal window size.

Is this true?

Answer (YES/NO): NO